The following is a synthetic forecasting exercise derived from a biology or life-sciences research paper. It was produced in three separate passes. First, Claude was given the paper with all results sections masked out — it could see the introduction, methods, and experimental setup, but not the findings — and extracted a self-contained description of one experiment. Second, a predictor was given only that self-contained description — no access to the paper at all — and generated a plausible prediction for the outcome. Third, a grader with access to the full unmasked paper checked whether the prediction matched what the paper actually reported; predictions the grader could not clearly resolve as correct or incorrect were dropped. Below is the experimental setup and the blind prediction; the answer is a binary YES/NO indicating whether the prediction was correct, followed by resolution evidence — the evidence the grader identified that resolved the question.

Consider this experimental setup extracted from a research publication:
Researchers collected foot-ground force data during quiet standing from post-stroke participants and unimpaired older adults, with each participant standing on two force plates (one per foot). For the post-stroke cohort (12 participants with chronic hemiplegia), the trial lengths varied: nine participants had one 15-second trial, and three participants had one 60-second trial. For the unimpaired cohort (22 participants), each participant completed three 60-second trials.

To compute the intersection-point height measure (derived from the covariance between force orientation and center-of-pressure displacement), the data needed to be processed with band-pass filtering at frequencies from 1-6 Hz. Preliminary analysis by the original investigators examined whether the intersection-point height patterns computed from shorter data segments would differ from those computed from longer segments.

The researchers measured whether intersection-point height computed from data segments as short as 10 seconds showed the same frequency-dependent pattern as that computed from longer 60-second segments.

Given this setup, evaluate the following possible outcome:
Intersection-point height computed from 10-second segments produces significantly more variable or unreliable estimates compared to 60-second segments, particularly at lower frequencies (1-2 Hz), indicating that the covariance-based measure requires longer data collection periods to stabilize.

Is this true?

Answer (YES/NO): NO